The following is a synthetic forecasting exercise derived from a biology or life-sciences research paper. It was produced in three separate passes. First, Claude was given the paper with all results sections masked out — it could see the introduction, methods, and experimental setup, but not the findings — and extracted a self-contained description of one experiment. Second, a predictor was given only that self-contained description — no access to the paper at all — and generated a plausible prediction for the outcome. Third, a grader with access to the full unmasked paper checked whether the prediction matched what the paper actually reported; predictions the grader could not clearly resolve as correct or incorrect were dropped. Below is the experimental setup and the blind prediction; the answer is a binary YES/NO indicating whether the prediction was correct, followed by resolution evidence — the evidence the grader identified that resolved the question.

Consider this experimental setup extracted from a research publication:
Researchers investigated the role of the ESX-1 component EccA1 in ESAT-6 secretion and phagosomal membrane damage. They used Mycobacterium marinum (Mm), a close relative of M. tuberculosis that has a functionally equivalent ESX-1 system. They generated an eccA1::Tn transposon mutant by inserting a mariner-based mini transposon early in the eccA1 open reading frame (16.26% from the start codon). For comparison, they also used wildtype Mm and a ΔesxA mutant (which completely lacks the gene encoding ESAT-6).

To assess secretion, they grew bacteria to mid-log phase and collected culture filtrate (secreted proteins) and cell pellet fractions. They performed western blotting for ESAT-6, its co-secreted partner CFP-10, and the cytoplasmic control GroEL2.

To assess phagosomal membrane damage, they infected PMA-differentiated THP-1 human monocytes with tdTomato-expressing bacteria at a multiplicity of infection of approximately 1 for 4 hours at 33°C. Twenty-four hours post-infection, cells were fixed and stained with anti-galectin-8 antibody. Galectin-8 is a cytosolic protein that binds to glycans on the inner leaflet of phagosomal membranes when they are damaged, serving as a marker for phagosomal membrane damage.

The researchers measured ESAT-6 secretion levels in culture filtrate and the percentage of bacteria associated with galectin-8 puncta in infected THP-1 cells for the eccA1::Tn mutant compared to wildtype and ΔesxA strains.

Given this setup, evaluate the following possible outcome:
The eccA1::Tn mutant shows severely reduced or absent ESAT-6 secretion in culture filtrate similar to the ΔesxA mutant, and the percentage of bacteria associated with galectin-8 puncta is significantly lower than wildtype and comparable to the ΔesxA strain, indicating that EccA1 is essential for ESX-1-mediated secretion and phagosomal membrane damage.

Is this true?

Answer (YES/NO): NO